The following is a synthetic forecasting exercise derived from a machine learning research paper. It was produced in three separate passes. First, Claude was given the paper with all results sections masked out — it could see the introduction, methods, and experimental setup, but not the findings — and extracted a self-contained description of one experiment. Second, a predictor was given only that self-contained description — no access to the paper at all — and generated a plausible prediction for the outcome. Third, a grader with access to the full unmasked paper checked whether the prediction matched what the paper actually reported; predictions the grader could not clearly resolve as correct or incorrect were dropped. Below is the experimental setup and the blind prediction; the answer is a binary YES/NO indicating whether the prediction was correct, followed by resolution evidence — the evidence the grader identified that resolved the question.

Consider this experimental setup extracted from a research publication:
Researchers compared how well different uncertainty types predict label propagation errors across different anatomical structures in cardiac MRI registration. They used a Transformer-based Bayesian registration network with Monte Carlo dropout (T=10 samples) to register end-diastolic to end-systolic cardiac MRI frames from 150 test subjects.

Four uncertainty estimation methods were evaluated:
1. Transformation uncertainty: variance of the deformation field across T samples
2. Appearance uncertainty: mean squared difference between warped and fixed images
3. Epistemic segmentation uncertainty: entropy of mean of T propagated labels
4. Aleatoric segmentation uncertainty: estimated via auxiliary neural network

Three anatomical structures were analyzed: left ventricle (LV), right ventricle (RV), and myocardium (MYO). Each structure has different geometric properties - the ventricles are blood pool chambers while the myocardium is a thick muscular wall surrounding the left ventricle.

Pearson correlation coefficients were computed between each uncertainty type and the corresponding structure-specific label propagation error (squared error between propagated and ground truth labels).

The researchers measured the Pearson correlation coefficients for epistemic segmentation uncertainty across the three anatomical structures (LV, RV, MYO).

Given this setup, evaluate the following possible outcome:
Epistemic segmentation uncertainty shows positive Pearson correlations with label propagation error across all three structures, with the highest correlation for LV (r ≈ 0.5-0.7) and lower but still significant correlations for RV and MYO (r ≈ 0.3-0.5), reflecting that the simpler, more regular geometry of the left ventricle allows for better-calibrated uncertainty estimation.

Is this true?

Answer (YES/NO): NO